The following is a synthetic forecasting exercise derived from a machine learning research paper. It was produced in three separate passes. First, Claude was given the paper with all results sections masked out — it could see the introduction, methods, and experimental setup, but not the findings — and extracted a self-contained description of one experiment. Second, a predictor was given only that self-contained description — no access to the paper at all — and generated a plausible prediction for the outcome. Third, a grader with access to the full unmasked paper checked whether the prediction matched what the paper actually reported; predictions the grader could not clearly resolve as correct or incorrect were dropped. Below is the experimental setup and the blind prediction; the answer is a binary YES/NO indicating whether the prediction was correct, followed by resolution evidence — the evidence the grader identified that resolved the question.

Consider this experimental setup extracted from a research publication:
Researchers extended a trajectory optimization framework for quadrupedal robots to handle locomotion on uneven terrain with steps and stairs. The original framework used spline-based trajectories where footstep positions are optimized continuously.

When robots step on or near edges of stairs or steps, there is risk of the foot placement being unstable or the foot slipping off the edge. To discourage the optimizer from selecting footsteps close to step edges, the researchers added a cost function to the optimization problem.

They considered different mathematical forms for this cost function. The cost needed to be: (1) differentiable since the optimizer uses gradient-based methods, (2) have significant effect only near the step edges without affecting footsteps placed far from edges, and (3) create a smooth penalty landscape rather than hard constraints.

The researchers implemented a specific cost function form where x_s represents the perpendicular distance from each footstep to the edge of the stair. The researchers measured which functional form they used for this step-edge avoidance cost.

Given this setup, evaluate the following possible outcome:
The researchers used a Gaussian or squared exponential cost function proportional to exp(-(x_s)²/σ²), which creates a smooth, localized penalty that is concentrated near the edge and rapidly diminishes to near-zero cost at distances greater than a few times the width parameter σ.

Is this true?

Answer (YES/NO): YES